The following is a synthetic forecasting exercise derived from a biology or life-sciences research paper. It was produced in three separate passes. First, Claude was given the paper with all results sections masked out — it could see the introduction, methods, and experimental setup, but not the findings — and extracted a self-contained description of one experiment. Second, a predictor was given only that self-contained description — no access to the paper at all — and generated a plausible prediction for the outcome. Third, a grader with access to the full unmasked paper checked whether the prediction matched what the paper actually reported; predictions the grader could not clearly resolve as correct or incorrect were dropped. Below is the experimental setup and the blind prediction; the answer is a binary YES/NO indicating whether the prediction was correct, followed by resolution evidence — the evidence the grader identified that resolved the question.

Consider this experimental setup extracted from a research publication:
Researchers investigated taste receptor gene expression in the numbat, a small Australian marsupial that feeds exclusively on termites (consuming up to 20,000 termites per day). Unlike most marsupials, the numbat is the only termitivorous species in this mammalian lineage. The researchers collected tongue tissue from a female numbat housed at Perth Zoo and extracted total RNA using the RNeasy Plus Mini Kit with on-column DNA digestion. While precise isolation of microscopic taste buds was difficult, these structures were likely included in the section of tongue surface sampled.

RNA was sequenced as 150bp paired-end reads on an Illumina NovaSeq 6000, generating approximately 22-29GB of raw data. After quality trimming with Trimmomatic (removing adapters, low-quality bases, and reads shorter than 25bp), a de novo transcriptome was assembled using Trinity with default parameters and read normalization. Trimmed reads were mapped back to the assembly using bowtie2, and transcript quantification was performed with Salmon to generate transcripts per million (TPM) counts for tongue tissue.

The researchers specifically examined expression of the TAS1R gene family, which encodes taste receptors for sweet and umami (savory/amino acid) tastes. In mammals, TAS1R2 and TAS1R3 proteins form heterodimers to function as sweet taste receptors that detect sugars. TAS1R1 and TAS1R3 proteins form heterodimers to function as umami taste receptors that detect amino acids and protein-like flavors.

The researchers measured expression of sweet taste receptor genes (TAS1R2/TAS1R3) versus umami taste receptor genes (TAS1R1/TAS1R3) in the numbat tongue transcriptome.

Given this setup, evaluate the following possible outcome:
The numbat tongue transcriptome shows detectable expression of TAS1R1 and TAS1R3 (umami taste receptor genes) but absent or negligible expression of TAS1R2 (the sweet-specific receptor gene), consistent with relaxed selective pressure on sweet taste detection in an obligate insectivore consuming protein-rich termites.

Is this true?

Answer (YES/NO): YES